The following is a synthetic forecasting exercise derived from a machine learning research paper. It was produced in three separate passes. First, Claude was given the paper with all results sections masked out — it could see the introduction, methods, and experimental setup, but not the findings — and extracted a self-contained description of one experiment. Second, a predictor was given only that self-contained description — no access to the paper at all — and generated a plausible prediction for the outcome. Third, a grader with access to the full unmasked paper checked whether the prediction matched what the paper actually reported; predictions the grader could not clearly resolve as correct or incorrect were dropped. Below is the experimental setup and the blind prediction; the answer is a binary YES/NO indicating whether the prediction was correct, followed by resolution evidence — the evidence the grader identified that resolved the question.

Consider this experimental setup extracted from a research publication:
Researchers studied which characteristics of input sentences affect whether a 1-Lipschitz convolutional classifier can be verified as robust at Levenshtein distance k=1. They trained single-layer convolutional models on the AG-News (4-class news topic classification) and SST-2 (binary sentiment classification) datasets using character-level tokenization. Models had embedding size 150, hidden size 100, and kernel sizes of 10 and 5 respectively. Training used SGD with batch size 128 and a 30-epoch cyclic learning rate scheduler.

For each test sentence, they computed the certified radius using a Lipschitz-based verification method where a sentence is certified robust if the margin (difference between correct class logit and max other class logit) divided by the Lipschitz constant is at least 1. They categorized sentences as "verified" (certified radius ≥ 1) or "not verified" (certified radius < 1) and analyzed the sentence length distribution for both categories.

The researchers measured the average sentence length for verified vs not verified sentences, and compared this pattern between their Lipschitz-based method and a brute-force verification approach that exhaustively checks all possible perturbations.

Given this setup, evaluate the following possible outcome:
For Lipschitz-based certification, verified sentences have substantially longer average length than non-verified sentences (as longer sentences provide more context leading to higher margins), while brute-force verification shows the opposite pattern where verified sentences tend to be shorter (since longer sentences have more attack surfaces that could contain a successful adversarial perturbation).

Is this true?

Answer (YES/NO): NO